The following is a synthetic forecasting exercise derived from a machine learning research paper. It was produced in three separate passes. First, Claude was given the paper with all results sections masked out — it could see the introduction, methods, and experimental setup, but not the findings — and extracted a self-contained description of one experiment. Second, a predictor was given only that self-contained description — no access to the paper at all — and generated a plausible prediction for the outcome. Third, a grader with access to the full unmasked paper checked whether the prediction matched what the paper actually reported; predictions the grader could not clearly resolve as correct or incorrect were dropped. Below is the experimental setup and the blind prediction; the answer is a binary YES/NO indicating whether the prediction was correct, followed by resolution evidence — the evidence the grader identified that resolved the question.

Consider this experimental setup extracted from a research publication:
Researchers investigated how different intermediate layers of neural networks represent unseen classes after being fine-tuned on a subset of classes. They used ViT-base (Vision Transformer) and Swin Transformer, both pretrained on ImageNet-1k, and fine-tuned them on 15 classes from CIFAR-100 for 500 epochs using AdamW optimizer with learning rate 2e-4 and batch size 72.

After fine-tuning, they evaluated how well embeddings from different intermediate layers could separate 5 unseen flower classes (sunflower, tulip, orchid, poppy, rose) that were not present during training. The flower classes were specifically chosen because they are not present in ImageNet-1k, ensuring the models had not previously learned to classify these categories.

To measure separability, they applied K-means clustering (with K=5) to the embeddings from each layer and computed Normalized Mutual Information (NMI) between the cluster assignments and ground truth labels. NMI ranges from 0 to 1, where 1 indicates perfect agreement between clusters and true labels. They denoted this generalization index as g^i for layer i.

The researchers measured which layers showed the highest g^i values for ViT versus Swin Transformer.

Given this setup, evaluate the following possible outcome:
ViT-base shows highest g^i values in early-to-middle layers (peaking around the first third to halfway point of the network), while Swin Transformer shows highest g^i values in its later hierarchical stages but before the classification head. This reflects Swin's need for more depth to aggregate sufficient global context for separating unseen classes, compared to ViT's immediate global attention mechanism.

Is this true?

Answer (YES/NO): NO